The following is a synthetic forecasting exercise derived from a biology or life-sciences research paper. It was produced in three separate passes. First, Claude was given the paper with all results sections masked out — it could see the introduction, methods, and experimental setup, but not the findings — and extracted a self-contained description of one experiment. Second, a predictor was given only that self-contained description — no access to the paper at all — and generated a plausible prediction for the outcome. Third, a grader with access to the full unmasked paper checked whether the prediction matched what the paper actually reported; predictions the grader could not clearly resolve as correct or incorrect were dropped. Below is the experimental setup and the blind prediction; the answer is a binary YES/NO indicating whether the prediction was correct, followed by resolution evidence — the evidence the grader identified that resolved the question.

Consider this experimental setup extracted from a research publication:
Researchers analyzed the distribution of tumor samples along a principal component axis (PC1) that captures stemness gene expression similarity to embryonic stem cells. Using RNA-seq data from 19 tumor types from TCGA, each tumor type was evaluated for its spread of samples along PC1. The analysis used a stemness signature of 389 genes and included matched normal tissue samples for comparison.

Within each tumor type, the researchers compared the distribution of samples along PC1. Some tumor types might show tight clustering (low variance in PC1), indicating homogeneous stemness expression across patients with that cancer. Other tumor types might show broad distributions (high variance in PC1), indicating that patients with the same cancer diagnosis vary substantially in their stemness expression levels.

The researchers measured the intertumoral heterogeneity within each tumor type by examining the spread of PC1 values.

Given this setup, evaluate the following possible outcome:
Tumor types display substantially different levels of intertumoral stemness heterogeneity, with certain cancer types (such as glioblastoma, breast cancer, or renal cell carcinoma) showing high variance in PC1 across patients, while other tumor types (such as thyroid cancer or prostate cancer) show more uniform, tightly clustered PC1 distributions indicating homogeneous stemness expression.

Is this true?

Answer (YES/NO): NO